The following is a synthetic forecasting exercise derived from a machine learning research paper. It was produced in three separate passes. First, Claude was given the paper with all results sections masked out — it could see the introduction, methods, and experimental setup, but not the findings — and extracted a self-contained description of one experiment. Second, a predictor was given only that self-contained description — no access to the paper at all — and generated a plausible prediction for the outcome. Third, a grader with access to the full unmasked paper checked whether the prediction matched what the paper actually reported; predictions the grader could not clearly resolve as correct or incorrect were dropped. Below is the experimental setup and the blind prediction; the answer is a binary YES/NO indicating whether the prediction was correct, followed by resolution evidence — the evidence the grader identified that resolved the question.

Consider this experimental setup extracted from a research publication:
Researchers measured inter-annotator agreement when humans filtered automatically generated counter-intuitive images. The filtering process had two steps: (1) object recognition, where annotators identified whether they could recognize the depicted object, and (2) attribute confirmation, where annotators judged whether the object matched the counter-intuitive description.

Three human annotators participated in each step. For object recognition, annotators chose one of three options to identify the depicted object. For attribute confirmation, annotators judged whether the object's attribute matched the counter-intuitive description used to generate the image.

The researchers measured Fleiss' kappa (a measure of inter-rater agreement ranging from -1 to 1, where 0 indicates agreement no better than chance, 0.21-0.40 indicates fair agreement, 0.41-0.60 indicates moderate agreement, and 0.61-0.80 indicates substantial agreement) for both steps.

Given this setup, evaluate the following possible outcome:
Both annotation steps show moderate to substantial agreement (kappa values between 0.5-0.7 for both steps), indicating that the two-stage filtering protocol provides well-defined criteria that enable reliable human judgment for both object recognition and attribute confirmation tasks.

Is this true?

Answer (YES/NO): NO